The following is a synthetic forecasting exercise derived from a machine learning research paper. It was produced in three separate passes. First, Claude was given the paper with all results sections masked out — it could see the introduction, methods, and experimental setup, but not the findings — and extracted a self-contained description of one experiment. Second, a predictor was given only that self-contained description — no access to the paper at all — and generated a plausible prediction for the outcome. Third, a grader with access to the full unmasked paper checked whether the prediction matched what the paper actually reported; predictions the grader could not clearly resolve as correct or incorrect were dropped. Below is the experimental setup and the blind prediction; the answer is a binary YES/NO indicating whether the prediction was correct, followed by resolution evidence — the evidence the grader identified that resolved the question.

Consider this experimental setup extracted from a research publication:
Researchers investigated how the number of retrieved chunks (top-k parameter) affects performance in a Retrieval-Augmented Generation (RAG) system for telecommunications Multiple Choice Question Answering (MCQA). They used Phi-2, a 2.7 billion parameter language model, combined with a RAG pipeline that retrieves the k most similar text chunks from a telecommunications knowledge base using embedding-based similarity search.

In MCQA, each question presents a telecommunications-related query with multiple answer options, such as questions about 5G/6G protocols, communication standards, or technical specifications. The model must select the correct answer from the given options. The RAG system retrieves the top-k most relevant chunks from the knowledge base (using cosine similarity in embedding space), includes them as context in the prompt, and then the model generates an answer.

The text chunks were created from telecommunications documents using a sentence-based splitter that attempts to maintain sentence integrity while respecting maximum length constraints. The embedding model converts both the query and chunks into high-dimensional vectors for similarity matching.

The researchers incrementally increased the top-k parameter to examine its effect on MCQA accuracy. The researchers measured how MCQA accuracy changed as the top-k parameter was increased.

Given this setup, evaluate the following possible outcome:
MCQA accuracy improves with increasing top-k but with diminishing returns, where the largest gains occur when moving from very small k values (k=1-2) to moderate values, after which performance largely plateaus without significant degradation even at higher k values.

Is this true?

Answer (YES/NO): NO